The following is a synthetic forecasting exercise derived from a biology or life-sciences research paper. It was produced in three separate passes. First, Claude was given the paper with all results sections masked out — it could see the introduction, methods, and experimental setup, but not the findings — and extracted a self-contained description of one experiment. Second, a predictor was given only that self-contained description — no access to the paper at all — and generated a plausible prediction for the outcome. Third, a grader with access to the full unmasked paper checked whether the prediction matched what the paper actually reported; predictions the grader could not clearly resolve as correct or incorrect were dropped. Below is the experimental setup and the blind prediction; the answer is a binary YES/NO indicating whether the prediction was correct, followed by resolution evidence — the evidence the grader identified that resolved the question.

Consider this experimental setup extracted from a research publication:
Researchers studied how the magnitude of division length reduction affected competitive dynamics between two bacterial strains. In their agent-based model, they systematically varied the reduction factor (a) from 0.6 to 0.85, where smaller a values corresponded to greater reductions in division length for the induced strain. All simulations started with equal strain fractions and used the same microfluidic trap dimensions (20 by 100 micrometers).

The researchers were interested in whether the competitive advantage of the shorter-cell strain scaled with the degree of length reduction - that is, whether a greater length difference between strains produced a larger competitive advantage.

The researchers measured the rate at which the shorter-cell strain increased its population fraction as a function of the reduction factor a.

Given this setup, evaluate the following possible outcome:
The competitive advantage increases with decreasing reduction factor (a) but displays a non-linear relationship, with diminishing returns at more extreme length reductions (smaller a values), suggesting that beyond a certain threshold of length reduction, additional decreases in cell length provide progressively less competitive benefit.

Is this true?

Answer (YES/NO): NO